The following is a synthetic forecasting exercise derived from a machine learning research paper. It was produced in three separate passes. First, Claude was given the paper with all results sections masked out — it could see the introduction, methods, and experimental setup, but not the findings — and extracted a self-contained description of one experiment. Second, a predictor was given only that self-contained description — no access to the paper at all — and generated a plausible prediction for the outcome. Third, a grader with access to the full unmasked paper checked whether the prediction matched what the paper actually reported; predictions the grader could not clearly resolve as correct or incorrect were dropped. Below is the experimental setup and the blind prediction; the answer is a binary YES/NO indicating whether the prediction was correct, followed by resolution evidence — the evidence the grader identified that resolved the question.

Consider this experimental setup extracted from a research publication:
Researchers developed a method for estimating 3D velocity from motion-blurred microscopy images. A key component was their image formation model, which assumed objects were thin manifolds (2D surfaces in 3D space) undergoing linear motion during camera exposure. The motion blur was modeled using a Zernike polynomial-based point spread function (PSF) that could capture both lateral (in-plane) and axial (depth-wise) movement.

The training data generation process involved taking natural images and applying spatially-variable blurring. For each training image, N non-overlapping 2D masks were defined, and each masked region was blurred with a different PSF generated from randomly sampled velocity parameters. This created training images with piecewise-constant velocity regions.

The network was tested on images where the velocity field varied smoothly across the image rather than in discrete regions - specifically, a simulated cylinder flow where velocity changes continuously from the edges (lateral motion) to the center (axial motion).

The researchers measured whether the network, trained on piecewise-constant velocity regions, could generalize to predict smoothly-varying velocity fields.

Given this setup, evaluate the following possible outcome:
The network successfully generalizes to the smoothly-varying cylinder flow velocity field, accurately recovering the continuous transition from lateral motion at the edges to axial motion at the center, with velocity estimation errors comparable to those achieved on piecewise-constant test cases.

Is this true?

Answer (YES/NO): YES